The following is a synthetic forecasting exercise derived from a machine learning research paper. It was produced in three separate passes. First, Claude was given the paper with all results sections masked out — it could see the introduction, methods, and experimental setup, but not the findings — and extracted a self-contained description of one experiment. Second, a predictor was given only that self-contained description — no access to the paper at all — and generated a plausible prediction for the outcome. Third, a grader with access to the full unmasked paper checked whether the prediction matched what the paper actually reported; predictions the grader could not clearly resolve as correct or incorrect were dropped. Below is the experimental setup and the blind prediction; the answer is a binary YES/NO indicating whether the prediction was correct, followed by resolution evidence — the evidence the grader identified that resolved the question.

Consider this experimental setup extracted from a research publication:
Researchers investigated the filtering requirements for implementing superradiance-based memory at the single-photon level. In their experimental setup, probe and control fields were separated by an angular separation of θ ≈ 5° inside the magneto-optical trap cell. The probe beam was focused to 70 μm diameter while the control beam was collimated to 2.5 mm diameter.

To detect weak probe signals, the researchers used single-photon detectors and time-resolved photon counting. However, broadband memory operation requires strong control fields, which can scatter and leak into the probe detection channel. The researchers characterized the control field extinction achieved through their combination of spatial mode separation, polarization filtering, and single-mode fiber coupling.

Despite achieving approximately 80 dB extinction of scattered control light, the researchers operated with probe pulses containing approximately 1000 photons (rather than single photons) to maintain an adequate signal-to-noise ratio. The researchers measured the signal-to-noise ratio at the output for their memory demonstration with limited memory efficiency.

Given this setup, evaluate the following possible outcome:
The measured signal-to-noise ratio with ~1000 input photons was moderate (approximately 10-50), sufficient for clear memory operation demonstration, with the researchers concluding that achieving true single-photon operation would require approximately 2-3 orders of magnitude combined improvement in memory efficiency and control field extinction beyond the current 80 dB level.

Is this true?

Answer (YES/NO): NO